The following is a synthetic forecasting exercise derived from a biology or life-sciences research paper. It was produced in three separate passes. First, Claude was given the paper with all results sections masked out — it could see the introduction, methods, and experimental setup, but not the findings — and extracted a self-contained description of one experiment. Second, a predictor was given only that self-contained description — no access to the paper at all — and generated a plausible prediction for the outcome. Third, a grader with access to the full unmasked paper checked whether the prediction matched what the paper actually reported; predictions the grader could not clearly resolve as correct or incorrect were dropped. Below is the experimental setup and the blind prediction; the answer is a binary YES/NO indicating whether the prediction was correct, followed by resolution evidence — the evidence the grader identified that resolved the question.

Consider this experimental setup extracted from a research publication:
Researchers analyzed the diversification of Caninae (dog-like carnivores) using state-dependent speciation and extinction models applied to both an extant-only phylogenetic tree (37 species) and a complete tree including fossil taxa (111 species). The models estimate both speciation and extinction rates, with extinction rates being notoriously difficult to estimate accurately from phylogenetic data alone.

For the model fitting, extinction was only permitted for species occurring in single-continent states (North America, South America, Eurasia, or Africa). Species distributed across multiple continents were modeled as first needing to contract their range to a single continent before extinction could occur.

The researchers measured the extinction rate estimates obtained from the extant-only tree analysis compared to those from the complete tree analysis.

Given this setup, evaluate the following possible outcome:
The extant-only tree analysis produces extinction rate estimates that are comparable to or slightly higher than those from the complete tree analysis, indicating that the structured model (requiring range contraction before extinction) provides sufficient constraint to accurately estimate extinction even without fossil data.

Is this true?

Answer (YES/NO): NO